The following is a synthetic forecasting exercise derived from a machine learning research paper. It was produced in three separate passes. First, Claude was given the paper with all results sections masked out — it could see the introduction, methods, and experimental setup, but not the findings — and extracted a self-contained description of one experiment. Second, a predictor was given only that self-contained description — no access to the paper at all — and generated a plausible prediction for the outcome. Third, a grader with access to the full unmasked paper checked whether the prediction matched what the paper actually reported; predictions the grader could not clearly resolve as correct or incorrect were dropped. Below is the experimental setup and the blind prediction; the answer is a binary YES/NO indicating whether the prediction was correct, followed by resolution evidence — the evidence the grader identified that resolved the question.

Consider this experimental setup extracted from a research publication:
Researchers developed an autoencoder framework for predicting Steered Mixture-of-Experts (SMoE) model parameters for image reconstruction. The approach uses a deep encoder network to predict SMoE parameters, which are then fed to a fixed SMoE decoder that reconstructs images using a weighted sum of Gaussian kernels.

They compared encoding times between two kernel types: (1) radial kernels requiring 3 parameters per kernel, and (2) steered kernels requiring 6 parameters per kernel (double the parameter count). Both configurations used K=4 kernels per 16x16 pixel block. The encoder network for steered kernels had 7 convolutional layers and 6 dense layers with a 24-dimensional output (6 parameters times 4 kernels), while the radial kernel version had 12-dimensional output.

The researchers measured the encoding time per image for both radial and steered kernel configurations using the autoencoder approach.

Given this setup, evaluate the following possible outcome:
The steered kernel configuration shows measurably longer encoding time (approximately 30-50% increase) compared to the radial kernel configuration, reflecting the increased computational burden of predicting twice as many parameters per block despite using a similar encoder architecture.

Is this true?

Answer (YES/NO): NO